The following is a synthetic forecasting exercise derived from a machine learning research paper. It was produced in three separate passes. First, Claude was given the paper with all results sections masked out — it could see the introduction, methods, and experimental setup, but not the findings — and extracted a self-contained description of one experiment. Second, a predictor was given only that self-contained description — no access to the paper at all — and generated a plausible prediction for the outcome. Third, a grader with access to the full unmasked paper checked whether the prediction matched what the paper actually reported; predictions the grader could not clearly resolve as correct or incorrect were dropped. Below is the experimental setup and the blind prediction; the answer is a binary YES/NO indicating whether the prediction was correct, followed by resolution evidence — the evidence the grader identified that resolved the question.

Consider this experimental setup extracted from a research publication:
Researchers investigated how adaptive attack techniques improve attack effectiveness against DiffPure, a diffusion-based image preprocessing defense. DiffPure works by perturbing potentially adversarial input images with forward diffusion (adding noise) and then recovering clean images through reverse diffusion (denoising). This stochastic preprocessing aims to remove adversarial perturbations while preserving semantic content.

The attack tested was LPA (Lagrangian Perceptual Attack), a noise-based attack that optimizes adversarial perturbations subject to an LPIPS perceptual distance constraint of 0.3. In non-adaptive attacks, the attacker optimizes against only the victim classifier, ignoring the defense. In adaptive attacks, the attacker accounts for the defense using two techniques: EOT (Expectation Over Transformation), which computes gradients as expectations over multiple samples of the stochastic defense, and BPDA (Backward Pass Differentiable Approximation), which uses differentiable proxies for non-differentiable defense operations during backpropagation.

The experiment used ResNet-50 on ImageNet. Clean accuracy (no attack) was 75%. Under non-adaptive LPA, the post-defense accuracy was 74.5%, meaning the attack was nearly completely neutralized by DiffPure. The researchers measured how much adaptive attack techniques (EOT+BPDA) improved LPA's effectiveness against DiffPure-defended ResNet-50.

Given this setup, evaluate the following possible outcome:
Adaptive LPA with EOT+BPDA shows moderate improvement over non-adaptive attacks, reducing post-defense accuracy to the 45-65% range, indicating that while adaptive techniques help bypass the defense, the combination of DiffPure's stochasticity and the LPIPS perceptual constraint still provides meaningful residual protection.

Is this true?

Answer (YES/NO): YES